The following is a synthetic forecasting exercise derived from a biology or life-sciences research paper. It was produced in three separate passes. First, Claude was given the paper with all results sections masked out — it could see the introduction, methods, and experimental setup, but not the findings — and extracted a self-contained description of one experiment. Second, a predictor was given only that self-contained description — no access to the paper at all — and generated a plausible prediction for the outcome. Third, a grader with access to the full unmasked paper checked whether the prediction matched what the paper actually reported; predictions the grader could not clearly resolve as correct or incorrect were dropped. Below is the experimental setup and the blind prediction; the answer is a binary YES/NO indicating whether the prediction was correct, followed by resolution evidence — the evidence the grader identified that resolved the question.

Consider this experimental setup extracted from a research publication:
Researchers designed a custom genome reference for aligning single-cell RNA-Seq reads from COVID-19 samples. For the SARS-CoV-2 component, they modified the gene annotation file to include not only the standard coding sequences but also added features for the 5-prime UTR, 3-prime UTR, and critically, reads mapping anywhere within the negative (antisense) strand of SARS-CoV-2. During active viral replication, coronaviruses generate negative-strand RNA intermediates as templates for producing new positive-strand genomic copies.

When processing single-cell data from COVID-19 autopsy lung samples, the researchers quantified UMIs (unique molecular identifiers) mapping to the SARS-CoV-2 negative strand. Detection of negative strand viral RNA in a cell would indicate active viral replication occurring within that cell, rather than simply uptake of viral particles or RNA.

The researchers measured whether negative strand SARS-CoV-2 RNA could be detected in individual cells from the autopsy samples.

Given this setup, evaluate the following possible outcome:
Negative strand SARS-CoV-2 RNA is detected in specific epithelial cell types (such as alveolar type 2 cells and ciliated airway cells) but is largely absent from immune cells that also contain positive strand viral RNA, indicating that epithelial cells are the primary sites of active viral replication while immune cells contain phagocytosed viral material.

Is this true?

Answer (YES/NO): NO